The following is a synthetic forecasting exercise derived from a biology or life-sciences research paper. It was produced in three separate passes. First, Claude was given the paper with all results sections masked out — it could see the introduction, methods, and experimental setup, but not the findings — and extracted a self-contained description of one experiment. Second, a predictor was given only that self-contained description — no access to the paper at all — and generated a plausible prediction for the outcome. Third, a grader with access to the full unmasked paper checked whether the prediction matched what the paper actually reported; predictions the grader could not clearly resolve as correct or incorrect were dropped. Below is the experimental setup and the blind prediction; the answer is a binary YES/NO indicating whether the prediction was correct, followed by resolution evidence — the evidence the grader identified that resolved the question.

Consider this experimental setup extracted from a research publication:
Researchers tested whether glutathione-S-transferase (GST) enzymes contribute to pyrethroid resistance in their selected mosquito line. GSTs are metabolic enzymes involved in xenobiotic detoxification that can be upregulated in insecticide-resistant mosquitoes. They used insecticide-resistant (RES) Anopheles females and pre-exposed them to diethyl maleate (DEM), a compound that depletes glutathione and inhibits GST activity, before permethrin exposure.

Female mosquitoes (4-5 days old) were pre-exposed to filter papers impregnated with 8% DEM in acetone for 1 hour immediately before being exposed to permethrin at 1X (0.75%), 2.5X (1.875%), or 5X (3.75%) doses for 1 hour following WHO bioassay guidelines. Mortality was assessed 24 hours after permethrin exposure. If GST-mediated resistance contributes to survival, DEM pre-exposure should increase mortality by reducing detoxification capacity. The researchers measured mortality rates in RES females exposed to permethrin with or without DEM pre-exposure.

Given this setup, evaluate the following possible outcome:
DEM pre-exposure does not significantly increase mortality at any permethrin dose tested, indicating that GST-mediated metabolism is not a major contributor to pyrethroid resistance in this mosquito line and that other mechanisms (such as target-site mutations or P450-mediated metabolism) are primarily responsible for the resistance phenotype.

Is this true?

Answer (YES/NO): YES